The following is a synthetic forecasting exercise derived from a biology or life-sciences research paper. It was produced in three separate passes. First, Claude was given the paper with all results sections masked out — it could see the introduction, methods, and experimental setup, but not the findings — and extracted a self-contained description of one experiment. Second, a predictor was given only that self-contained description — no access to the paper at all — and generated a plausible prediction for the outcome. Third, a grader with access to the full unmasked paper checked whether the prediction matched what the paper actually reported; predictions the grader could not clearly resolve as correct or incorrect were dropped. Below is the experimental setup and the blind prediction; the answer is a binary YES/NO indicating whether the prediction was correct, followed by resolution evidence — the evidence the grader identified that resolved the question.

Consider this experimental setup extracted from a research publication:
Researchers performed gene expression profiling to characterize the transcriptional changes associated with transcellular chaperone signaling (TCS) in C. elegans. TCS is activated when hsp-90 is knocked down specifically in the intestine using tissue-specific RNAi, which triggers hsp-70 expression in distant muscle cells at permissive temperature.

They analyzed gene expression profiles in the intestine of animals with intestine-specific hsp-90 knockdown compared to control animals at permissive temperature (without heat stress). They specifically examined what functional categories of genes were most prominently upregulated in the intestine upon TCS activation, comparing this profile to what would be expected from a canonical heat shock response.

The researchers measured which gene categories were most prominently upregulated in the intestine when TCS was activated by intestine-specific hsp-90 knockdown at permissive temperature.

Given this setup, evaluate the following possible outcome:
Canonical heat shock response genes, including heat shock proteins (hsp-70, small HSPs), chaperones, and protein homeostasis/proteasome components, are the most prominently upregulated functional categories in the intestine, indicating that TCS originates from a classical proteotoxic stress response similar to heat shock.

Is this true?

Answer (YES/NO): NO